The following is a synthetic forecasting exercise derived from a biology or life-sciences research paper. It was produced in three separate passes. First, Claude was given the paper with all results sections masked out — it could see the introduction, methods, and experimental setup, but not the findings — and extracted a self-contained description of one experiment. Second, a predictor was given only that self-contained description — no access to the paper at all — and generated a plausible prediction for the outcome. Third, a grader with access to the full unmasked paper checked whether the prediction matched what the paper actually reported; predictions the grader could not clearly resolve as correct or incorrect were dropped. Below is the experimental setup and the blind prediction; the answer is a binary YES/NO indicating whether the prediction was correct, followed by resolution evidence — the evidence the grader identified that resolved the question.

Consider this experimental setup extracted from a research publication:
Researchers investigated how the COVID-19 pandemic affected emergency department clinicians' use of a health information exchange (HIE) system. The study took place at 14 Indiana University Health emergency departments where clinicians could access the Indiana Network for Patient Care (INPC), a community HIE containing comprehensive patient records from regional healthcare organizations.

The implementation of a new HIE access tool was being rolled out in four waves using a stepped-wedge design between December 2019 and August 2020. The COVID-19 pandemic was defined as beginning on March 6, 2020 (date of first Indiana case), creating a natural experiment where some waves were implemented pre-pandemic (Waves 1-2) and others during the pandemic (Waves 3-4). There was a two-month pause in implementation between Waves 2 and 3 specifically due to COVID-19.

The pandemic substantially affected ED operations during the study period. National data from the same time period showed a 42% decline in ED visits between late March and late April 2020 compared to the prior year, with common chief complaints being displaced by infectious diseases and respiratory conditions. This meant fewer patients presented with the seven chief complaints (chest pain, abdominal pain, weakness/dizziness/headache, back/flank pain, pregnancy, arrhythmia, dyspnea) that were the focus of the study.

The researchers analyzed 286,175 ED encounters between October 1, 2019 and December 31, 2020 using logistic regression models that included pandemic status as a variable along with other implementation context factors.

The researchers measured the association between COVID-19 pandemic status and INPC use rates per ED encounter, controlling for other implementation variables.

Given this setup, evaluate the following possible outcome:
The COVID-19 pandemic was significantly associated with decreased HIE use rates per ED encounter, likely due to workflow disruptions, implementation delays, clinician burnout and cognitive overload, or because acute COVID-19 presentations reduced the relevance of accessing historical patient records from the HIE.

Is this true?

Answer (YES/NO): YES